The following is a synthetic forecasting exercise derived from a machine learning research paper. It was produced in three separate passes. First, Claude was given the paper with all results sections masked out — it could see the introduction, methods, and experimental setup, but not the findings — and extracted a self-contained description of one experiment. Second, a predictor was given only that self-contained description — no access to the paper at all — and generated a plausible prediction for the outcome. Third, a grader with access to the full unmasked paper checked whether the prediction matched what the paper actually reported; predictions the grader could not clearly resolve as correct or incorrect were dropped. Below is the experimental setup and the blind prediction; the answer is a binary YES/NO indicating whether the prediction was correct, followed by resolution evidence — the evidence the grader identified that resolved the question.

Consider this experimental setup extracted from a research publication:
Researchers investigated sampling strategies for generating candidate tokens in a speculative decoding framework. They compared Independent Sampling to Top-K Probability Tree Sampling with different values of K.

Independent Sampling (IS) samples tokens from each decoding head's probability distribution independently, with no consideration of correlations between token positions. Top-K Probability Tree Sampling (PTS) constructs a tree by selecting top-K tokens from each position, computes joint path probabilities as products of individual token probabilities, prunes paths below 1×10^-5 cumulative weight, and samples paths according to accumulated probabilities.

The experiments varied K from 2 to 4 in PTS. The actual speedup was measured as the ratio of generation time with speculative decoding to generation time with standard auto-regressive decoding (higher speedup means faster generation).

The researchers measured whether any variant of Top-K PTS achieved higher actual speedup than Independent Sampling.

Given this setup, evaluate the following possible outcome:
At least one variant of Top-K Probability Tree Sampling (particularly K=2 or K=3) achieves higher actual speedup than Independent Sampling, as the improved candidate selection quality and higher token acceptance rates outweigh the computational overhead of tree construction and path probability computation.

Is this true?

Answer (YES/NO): NO